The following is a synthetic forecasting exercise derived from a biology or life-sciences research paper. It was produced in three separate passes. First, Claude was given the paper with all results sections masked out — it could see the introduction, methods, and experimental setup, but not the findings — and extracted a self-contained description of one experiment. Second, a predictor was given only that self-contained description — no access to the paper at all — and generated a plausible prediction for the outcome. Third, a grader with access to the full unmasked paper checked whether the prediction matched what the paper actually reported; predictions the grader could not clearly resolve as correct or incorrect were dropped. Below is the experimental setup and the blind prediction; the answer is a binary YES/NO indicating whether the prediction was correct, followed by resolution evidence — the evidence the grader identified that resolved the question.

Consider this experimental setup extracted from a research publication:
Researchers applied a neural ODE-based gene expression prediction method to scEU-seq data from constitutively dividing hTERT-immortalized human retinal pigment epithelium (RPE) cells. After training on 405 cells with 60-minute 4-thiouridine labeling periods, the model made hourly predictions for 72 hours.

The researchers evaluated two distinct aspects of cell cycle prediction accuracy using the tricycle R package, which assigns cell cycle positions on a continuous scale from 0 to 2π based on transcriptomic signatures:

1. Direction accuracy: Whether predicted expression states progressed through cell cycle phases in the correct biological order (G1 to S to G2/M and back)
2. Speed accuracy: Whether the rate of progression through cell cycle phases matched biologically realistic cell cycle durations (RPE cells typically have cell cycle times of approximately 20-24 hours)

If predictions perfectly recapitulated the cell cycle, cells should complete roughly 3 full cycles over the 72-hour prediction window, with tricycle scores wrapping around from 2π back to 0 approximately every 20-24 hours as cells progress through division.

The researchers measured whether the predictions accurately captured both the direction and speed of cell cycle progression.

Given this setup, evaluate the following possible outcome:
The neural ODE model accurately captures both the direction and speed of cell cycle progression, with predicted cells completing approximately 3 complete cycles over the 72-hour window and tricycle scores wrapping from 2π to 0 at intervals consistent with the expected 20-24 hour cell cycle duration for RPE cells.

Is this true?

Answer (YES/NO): NO